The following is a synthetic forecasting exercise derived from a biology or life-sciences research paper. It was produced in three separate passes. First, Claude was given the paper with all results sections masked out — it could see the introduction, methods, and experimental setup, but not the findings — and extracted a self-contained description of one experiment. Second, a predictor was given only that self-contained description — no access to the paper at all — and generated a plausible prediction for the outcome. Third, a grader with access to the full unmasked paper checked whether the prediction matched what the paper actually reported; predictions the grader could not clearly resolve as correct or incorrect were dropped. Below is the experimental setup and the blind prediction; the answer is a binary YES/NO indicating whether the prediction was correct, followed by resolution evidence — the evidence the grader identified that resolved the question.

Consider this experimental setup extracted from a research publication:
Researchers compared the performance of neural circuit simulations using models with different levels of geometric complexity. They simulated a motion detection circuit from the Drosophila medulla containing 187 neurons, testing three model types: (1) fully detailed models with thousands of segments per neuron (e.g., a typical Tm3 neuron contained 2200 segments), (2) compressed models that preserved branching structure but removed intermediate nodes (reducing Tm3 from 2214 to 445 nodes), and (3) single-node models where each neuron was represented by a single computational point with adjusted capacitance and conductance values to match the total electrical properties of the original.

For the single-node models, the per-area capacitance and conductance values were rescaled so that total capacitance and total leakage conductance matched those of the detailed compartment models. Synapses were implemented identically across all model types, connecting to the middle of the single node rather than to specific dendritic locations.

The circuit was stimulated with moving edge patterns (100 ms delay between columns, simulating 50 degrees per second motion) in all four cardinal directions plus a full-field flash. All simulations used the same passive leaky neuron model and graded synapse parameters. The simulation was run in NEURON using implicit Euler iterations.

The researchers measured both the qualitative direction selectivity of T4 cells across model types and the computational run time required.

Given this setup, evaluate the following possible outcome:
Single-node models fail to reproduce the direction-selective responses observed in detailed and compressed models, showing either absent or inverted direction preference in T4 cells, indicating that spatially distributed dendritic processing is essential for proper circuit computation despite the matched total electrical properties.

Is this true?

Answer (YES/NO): NO